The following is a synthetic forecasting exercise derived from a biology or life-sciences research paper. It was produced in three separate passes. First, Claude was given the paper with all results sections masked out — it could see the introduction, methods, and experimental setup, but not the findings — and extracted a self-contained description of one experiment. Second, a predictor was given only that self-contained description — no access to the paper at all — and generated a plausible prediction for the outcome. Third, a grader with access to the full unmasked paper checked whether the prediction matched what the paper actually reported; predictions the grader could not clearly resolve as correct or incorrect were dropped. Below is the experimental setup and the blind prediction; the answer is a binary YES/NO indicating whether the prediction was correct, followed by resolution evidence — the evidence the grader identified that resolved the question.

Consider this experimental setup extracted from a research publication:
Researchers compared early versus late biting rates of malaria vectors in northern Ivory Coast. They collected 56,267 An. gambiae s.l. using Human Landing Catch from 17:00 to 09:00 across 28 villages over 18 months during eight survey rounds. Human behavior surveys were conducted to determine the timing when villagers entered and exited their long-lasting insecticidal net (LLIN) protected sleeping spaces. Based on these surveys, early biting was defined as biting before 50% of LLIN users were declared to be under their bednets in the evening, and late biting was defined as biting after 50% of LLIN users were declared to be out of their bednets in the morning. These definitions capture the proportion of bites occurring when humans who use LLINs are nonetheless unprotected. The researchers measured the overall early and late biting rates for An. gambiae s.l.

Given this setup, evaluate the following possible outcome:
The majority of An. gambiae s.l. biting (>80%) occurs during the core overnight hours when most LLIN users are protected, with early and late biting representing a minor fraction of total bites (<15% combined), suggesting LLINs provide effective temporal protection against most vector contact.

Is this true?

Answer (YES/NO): YES